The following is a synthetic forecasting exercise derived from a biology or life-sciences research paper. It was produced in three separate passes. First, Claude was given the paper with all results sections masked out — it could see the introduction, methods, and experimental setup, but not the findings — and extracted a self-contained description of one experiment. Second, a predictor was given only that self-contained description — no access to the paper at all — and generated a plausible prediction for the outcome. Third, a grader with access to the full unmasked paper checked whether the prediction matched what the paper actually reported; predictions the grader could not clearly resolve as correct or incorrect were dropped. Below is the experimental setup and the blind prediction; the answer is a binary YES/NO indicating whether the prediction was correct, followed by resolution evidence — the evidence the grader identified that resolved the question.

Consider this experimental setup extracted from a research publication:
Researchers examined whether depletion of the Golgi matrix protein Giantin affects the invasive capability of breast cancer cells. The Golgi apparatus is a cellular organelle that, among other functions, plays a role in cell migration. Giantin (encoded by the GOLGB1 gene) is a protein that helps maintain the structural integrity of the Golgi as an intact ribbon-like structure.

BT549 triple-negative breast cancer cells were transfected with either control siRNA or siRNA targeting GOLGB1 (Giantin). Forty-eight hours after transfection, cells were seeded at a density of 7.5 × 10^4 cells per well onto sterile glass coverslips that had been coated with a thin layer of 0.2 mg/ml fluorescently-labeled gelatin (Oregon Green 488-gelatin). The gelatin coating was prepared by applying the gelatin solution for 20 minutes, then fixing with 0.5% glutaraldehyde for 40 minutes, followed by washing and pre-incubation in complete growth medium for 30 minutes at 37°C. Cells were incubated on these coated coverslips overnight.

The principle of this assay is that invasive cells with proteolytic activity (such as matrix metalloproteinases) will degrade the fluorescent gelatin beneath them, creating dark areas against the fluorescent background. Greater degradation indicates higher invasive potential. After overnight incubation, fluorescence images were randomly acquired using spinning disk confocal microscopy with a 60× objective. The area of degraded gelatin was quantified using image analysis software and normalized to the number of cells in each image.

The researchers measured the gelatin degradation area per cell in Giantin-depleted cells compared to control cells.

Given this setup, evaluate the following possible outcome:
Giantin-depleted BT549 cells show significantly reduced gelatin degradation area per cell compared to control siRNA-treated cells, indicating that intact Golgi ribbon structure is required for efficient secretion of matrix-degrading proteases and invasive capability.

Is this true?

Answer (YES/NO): NO